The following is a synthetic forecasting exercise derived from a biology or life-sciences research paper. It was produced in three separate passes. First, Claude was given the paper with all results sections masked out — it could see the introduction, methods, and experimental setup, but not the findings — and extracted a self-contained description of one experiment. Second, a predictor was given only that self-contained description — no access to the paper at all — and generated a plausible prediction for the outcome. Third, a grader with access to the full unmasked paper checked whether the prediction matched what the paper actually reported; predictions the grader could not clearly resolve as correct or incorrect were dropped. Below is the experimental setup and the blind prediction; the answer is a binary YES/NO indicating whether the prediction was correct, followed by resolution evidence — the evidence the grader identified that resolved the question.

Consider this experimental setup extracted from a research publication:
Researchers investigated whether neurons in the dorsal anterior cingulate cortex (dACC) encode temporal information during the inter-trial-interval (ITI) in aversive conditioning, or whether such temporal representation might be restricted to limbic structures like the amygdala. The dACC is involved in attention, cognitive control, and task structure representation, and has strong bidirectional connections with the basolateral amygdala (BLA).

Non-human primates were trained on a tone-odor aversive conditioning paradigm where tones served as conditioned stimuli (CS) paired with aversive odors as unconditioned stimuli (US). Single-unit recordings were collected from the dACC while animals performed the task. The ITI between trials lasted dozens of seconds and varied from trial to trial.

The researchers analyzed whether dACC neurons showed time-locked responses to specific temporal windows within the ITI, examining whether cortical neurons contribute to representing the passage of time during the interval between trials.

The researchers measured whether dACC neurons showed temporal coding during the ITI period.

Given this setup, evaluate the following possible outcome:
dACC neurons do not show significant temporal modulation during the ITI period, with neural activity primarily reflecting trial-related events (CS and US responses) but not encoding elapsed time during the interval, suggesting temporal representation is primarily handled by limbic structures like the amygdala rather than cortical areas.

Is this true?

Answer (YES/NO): NO